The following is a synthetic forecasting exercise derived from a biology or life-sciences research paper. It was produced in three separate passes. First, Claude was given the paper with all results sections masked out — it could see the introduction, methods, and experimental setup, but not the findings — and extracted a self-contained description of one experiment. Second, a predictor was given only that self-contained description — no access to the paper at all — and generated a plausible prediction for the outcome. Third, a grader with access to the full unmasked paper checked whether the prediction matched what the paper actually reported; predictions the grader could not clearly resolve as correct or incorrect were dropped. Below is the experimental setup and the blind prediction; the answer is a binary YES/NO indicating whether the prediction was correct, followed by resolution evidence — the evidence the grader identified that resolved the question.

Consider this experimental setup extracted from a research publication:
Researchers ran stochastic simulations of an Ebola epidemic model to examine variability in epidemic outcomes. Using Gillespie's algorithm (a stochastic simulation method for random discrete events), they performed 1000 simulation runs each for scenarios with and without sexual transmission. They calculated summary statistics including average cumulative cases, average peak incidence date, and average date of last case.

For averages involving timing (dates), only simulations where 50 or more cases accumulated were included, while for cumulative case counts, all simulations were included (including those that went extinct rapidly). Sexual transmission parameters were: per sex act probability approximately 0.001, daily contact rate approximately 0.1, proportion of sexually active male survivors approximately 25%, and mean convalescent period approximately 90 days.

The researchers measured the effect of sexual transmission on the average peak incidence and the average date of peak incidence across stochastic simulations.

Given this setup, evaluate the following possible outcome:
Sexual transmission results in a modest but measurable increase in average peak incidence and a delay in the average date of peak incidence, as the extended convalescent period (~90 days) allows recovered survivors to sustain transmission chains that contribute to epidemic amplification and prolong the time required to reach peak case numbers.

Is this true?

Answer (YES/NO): NO